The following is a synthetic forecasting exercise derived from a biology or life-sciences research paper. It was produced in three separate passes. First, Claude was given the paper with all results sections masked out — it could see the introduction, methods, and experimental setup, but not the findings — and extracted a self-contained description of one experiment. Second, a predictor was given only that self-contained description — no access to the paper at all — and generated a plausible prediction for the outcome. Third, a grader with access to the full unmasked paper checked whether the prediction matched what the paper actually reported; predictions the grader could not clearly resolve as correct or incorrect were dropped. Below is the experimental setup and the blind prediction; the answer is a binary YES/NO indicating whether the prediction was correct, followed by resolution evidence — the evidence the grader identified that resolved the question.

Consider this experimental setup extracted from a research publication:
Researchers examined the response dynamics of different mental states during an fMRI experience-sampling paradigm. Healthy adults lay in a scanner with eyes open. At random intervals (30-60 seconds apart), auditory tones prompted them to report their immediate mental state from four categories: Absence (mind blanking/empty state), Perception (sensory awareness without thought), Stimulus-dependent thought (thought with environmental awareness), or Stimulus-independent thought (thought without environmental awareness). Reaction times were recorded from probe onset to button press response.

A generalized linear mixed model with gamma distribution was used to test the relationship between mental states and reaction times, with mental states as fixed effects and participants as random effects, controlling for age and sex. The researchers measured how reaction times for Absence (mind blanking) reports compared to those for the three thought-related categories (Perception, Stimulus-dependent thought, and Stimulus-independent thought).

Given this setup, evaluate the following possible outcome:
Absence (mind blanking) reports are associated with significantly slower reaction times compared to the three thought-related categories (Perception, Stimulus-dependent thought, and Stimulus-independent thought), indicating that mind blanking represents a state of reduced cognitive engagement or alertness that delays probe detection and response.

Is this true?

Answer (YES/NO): NO